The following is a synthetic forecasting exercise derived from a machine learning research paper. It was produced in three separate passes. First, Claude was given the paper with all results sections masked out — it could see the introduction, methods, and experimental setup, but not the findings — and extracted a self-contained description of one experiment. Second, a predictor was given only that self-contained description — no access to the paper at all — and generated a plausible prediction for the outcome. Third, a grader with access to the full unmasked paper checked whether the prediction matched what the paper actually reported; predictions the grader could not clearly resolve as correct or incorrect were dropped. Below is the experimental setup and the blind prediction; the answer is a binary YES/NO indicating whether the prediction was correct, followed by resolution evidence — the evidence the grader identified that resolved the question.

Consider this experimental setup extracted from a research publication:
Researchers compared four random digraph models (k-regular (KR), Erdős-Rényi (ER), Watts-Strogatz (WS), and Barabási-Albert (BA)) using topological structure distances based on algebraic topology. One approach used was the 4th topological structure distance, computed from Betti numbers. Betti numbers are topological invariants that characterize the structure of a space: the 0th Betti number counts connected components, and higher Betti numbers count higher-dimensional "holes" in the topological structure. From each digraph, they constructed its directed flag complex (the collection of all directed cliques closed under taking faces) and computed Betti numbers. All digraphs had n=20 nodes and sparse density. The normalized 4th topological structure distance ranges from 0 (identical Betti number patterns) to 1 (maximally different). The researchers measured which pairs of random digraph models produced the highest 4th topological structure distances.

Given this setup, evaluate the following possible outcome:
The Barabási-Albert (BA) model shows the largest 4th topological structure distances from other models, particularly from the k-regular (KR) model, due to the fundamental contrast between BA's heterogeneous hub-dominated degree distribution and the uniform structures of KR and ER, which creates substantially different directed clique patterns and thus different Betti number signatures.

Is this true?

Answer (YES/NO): YES